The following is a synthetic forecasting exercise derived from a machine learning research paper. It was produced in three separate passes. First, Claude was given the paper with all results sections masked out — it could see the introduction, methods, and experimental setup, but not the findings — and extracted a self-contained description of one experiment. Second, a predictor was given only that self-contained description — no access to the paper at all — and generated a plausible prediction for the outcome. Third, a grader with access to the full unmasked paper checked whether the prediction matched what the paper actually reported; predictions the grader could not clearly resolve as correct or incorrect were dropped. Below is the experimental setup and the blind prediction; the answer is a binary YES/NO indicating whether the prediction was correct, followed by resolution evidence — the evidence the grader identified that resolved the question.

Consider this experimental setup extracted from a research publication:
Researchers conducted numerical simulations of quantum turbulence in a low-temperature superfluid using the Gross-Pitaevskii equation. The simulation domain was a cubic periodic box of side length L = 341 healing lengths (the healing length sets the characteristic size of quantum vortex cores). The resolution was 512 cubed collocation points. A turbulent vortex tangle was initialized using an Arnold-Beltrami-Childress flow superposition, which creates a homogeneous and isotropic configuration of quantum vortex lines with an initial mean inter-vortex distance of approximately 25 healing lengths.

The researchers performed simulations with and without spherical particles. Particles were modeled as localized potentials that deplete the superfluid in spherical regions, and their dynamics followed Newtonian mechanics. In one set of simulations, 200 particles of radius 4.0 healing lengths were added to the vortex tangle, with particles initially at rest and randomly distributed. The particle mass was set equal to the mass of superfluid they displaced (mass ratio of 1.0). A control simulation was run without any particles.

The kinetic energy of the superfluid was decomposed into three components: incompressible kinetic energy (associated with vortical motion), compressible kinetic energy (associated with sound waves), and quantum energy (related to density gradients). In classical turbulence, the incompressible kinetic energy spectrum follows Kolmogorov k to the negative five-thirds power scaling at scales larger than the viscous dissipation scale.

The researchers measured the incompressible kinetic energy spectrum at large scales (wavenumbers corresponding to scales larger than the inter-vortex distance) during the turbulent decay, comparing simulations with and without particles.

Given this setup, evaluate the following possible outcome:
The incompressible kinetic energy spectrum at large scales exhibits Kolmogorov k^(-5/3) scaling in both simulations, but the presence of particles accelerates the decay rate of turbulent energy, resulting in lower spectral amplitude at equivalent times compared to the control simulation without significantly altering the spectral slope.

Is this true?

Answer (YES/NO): NO